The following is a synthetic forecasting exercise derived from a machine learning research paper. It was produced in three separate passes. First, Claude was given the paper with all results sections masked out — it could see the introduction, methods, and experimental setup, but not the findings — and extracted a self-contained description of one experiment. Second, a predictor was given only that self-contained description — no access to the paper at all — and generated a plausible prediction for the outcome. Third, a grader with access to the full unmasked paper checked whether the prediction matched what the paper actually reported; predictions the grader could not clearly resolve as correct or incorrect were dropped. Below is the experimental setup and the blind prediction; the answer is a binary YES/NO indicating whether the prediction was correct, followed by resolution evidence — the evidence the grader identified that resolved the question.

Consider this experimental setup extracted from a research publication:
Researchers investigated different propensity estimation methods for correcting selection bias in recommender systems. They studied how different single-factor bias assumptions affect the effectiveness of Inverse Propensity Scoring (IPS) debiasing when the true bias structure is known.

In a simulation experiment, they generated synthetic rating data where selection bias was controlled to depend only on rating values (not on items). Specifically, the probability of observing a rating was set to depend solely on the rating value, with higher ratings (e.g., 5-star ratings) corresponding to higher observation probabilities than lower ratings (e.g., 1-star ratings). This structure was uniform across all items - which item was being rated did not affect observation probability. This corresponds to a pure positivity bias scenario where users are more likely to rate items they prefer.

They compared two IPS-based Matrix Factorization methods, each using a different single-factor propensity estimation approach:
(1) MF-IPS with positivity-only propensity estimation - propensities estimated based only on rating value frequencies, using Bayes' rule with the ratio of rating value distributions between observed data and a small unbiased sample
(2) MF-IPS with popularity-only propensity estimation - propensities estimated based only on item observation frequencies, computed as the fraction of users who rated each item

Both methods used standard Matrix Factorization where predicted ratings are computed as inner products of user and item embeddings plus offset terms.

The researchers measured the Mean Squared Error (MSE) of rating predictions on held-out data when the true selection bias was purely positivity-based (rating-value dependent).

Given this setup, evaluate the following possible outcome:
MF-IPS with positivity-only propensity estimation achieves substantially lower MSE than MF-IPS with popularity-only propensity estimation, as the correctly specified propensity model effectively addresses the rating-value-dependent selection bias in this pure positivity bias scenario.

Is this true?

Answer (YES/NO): YES